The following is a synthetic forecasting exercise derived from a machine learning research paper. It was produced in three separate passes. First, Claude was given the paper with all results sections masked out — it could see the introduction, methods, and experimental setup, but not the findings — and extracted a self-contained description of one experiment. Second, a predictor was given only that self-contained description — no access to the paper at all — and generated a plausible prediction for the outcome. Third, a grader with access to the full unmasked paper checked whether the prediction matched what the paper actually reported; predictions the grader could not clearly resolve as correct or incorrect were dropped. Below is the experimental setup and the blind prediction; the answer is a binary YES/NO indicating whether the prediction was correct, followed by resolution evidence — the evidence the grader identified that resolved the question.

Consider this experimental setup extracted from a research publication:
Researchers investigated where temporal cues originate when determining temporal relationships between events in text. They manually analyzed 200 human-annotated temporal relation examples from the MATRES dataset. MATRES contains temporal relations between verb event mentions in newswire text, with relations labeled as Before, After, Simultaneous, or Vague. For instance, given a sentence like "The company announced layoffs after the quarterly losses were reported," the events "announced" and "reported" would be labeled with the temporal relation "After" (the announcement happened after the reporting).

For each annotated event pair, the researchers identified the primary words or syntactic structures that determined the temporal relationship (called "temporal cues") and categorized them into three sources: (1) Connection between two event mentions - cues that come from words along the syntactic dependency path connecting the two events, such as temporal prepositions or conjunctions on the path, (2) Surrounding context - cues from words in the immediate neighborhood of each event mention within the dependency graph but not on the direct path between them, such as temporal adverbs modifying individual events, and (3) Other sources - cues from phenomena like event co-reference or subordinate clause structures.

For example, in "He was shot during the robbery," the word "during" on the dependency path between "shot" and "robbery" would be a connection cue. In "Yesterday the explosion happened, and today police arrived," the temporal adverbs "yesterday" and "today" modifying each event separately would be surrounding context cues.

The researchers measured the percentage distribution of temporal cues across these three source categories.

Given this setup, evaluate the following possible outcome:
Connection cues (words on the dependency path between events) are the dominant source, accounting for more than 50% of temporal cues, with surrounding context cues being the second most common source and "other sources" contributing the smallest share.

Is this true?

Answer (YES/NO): YES